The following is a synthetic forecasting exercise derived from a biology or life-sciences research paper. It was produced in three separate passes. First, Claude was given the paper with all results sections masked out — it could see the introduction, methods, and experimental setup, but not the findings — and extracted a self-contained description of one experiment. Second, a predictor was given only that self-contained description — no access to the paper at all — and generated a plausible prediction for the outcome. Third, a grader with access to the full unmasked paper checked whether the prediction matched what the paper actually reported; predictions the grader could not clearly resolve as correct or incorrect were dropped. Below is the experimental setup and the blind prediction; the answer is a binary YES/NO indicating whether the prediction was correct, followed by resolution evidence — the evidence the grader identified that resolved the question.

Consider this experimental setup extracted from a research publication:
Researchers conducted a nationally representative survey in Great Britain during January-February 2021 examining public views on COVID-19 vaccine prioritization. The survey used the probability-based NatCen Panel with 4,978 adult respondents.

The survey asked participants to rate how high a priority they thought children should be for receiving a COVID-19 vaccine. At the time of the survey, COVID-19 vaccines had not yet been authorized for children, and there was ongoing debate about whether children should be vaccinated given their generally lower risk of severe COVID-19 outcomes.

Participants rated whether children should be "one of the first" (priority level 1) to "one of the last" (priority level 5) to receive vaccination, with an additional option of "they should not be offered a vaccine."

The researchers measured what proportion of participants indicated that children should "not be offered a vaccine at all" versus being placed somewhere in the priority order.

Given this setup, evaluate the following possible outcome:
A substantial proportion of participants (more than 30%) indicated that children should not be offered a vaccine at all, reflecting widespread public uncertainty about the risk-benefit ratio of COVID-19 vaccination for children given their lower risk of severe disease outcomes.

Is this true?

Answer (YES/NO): NO